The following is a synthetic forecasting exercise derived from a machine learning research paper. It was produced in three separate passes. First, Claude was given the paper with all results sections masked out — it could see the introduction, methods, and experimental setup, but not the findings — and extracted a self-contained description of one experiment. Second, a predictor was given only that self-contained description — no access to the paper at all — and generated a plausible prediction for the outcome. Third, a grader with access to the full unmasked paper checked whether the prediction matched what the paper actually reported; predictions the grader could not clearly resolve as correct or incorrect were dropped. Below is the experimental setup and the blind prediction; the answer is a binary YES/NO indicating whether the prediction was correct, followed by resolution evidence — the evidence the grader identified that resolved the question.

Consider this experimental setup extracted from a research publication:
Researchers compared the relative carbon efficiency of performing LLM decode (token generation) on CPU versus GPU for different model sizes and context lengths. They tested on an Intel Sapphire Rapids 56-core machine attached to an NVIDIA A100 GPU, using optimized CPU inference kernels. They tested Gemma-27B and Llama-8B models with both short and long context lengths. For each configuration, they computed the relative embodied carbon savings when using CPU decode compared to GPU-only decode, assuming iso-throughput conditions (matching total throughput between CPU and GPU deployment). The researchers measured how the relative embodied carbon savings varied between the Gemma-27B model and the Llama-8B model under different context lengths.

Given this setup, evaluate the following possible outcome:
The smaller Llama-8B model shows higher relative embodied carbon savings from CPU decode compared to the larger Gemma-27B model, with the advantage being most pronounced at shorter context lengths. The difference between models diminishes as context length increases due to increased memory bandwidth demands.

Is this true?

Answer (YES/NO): NO